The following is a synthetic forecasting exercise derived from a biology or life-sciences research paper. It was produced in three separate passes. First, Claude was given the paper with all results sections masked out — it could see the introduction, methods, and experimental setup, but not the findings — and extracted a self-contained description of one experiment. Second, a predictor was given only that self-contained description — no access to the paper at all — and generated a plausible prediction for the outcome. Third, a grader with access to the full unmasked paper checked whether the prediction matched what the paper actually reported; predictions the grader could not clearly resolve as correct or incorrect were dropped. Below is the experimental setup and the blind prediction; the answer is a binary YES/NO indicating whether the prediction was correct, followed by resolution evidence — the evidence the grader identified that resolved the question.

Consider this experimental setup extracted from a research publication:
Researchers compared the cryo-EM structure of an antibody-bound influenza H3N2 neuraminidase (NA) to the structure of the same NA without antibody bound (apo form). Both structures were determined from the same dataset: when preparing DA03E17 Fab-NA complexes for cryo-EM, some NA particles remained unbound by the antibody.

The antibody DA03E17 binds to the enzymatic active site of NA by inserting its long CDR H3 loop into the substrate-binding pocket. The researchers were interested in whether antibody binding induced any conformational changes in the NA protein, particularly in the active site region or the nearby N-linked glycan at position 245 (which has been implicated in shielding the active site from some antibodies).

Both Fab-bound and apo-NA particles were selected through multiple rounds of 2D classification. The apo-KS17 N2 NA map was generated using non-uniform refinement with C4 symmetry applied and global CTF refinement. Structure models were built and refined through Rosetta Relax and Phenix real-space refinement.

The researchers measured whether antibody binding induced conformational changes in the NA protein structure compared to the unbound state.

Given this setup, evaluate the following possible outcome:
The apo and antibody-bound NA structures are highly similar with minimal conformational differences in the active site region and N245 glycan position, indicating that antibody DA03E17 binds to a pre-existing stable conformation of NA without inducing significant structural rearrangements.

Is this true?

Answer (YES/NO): NO